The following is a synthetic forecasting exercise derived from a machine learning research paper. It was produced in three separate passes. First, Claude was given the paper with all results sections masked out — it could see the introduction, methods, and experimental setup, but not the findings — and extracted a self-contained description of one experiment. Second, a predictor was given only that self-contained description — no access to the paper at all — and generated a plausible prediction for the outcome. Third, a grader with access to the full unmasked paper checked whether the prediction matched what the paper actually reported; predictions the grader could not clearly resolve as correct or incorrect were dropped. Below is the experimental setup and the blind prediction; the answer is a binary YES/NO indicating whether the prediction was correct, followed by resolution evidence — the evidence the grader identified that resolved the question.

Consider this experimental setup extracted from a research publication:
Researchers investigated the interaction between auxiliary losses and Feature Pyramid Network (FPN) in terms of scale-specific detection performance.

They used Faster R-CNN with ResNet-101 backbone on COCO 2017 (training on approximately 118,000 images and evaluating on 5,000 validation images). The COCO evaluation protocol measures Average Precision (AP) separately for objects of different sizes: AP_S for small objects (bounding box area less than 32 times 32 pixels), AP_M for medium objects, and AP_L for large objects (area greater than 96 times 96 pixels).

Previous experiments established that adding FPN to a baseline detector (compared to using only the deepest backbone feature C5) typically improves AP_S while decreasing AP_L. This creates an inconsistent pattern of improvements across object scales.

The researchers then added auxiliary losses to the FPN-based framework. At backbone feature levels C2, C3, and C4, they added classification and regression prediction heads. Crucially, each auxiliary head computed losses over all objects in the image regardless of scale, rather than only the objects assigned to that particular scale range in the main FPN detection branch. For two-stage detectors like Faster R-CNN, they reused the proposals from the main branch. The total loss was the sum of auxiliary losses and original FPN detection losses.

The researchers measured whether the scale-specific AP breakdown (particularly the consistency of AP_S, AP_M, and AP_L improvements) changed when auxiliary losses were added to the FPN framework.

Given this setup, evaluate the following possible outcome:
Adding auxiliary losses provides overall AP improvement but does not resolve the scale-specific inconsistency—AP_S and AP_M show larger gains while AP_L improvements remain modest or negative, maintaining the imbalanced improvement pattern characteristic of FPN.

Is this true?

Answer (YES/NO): NO